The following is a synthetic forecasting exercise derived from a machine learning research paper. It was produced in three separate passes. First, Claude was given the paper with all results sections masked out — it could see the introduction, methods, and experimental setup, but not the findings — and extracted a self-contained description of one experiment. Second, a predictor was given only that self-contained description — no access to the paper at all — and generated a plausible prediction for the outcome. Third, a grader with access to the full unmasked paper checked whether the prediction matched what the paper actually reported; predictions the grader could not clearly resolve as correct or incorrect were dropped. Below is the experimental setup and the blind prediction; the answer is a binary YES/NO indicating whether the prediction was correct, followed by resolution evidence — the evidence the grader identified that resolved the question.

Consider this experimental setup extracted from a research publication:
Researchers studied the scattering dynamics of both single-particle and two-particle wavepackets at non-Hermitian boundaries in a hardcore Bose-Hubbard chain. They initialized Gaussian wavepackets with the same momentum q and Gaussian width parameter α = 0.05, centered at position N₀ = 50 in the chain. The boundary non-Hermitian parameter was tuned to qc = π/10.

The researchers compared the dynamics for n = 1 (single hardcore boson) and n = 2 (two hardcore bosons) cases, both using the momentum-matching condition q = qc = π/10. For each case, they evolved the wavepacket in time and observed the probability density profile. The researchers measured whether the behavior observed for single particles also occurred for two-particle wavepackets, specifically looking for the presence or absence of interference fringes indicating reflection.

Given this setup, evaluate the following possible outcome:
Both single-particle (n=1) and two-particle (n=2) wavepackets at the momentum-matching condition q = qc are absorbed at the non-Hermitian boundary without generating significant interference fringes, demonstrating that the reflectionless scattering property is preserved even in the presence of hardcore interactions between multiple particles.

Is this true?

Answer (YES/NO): YES